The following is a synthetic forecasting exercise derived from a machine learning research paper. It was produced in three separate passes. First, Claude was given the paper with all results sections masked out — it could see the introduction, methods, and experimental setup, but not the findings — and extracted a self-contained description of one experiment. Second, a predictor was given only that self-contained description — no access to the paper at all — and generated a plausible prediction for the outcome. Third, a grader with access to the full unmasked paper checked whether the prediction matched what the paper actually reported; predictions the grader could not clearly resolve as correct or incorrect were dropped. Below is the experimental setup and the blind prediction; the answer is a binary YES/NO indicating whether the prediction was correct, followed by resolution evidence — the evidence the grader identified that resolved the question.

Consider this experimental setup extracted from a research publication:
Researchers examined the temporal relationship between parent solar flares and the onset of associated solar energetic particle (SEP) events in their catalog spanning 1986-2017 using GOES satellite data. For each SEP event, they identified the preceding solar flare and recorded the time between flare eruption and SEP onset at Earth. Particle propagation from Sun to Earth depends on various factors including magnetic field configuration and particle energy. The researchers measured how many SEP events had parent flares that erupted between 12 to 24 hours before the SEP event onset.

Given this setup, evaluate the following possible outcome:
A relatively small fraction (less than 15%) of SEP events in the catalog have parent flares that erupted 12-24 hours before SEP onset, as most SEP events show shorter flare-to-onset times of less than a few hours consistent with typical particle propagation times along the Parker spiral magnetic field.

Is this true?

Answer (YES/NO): YES